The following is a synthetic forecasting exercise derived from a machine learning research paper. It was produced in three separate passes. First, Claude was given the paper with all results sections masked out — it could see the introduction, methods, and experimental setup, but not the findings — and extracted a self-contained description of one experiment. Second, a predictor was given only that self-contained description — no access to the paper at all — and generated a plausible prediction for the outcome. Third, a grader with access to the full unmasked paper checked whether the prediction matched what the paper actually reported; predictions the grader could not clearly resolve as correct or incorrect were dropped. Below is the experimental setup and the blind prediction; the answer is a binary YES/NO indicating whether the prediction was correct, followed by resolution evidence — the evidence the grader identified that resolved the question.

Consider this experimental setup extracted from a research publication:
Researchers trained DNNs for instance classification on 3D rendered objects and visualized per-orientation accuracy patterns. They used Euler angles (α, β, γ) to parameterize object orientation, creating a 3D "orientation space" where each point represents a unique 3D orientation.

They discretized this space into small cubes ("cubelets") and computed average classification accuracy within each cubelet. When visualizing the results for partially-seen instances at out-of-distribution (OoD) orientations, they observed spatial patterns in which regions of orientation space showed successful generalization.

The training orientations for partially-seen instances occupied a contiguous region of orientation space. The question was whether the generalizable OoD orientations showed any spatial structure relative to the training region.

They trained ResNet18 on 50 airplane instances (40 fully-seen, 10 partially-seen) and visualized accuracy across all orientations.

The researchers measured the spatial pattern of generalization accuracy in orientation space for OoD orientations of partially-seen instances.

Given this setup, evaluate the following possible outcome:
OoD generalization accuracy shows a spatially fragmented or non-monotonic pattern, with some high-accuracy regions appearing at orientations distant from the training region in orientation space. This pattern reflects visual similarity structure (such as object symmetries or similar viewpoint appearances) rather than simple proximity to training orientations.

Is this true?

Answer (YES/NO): YES